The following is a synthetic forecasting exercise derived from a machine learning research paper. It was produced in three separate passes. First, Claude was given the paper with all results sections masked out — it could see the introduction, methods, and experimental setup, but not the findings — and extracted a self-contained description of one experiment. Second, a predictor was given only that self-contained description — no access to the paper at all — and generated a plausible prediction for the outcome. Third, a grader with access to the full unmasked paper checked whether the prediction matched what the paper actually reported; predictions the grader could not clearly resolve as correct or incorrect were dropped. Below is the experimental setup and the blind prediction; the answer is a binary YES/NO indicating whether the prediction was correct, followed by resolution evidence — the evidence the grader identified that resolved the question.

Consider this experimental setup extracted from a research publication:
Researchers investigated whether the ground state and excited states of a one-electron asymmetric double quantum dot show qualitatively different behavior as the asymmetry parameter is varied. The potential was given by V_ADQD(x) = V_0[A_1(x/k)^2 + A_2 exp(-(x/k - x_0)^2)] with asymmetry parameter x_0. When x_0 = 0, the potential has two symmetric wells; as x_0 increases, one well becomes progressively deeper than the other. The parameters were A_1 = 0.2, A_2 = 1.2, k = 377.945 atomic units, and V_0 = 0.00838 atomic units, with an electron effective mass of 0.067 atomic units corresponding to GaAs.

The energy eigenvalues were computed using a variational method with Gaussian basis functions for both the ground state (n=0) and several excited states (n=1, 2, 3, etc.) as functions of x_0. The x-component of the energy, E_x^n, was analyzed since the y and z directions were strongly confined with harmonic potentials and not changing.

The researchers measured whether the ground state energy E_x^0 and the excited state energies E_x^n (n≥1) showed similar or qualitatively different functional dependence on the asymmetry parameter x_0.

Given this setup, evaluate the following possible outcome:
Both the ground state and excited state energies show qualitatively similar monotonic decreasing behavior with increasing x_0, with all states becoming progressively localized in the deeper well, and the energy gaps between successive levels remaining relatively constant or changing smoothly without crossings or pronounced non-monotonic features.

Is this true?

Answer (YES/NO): NO